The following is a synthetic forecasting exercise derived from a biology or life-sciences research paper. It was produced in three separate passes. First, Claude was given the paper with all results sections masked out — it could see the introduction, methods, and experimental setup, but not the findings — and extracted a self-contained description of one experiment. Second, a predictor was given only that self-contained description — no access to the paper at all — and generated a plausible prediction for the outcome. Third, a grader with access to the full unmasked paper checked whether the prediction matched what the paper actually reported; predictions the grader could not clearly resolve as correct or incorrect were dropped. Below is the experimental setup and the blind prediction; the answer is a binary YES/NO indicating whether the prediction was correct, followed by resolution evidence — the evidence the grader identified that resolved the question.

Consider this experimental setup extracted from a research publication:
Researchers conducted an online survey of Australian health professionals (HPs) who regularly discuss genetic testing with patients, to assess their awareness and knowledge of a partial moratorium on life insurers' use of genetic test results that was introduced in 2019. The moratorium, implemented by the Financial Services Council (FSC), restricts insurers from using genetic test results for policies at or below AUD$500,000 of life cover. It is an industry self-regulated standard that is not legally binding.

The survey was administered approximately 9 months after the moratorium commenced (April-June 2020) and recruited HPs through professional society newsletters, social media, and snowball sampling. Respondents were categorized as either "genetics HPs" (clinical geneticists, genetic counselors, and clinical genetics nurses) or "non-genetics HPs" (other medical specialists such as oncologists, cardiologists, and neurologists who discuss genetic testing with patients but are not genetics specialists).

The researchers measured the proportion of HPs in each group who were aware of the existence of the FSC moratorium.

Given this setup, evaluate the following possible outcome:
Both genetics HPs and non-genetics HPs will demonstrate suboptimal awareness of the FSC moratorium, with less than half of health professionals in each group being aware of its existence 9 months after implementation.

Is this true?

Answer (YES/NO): NO